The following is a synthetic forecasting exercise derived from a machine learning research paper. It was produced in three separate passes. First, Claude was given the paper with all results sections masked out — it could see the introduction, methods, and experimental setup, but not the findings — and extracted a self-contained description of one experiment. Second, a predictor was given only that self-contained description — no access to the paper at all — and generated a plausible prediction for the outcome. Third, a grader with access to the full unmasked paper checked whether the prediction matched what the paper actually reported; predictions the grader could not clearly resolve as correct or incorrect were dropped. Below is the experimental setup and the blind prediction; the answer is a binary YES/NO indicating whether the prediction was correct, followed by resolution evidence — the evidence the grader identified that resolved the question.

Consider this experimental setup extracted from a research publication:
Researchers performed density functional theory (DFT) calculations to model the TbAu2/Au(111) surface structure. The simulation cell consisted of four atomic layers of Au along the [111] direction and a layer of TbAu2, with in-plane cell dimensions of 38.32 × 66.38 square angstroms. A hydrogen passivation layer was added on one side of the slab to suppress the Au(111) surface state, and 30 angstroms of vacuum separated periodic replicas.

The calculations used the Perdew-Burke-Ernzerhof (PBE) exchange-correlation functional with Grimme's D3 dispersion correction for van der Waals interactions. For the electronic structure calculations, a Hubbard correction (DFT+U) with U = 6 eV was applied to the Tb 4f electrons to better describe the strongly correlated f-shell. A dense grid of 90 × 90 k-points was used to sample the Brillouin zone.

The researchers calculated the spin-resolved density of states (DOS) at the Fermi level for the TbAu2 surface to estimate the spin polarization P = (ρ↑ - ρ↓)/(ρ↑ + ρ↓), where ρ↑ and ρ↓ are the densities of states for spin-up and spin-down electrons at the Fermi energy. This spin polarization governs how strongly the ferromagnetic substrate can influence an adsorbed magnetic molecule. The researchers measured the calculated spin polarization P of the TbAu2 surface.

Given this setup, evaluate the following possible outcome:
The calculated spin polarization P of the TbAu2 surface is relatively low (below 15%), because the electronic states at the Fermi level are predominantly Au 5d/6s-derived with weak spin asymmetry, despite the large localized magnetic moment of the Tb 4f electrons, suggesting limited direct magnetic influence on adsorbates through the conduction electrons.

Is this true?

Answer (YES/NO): YES